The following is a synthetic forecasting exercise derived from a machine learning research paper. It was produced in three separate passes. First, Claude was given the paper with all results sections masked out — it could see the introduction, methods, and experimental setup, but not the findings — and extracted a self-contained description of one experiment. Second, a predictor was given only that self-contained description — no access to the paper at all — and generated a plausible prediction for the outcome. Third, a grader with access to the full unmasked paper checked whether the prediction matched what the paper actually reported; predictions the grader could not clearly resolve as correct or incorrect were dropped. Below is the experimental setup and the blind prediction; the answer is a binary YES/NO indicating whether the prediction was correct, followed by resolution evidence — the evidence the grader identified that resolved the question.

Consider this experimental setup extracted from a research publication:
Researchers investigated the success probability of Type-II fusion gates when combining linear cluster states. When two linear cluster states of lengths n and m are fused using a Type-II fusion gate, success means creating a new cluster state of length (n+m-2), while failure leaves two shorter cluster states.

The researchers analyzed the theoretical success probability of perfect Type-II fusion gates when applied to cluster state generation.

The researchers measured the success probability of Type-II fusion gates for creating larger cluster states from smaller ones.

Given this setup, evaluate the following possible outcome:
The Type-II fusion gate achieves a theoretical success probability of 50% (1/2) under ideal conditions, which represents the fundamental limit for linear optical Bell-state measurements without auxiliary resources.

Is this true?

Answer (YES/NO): NO